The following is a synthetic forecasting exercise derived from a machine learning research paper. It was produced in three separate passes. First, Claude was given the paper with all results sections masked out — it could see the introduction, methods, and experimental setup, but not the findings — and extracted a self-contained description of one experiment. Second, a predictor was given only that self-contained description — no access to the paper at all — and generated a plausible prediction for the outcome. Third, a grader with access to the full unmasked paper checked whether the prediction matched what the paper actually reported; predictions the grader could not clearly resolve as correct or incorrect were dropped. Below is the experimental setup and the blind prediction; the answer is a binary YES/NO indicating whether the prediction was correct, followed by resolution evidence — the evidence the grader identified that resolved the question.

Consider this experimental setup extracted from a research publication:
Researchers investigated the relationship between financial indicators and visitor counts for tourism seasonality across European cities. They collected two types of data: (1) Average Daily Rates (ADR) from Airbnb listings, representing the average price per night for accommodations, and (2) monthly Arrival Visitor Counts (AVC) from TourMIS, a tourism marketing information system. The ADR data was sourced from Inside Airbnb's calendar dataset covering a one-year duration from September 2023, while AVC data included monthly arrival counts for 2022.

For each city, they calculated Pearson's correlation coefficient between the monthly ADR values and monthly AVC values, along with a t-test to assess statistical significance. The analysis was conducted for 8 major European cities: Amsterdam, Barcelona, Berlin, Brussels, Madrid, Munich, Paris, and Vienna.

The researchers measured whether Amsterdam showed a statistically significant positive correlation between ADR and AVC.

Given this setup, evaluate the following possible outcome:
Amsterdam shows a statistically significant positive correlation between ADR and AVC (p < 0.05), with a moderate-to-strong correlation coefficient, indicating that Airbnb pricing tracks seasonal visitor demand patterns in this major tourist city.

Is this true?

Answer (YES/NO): YES